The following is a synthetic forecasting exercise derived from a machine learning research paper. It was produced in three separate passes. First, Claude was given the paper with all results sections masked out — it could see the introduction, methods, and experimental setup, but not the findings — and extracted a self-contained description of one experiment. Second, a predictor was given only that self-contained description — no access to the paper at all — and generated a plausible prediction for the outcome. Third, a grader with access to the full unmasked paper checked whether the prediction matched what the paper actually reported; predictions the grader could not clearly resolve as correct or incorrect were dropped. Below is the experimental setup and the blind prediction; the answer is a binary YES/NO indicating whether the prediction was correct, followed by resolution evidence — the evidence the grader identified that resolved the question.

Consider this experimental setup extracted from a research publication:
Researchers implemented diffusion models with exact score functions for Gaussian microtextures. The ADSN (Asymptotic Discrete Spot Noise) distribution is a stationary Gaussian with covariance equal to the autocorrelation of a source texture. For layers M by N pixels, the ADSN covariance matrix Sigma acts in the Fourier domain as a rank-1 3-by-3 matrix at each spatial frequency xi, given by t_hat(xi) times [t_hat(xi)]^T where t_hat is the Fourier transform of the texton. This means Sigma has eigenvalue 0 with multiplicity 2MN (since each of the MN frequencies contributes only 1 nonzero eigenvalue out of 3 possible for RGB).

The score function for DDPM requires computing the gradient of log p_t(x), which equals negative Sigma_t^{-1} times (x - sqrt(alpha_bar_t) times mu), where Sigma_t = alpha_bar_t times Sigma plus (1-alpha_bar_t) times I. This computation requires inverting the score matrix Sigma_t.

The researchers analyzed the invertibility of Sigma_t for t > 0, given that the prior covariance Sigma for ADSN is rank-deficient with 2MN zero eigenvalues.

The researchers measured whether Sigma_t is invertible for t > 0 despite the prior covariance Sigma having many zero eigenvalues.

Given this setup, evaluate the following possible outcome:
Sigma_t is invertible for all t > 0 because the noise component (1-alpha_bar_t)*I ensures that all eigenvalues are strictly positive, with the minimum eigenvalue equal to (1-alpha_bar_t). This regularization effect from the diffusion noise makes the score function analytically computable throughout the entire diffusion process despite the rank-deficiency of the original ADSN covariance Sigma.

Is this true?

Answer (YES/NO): YES